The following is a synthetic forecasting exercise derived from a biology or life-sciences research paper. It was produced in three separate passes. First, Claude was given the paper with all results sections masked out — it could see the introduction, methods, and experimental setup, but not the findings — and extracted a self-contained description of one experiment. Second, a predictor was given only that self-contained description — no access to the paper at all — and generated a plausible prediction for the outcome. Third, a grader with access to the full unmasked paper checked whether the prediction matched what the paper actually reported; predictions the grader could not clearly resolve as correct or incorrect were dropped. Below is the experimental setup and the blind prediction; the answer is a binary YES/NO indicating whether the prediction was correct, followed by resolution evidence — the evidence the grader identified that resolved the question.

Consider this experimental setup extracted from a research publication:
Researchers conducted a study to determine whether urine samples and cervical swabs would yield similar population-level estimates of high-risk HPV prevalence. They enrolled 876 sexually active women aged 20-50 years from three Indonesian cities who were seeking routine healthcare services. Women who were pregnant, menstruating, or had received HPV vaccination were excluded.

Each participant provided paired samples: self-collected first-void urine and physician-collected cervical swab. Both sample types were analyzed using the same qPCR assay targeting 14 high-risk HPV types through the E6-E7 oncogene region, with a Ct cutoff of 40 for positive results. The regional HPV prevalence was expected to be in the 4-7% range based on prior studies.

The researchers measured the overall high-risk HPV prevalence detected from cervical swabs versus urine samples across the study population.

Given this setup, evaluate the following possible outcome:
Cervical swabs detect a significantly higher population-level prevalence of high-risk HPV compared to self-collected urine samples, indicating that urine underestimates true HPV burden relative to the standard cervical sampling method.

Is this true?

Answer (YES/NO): NO